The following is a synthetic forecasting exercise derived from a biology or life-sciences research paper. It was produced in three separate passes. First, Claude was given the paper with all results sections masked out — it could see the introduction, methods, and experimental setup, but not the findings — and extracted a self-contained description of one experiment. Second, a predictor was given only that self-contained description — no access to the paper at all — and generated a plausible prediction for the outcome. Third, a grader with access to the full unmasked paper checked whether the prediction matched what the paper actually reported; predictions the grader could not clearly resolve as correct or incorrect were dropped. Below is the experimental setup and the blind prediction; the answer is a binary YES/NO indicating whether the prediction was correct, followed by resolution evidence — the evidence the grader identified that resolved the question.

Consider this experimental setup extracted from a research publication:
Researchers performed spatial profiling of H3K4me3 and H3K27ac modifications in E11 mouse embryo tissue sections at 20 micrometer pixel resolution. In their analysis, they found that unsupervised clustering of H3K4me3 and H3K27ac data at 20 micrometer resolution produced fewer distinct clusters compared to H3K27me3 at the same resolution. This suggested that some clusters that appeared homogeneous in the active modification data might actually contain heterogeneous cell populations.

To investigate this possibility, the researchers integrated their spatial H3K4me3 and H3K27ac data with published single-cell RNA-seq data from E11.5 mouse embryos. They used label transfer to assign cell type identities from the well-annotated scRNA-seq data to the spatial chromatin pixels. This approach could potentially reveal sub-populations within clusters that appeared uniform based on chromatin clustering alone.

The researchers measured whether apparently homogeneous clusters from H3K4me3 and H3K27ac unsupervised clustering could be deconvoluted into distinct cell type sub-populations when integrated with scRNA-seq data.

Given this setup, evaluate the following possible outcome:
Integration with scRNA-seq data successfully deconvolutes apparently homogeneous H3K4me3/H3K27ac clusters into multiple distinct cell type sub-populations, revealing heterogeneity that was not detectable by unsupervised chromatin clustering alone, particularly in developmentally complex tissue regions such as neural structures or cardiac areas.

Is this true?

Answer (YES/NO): YES